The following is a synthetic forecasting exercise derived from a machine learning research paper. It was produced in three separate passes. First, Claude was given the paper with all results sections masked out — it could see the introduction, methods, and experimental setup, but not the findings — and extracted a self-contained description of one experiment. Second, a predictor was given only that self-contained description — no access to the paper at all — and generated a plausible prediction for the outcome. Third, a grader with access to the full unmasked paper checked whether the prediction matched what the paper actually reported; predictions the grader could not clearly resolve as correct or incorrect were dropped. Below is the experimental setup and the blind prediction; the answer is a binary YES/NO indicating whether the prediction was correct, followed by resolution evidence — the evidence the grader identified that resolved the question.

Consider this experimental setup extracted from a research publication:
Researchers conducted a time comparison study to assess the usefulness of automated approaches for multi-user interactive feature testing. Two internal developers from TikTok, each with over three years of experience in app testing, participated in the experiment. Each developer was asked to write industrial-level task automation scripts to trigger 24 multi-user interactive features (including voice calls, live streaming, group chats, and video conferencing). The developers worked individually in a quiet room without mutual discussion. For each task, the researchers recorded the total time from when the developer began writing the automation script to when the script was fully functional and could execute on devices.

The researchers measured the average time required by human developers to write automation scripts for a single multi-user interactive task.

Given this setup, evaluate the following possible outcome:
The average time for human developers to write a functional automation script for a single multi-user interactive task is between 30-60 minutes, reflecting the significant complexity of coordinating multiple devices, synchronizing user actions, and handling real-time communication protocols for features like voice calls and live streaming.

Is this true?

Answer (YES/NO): NO